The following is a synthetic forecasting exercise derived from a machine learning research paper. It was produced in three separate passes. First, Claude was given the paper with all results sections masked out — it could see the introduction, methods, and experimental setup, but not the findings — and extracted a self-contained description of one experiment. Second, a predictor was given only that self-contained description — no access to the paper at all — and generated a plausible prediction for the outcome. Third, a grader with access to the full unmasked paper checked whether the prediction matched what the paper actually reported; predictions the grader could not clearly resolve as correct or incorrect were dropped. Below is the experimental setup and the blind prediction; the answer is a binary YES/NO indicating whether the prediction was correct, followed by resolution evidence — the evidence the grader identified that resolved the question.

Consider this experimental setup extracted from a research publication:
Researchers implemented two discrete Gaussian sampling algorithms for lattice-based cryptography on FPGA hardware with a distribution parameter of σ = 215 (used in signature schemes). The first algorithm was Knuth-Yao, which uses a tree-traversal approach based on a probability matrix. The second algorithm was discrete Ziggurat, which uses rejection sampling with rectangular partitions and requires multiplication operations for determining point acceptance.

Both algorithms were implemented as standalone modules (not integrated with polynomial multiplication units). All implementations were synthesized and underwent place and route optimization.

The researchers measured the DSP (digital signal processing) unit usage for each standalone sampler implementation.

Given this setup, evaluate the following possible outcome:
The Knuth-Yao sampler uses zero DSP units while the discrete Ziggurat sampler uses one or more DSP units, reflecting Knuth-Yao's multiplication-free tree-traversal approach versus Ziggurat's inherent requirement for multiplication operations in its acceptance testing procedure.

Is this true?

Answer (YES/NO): YES